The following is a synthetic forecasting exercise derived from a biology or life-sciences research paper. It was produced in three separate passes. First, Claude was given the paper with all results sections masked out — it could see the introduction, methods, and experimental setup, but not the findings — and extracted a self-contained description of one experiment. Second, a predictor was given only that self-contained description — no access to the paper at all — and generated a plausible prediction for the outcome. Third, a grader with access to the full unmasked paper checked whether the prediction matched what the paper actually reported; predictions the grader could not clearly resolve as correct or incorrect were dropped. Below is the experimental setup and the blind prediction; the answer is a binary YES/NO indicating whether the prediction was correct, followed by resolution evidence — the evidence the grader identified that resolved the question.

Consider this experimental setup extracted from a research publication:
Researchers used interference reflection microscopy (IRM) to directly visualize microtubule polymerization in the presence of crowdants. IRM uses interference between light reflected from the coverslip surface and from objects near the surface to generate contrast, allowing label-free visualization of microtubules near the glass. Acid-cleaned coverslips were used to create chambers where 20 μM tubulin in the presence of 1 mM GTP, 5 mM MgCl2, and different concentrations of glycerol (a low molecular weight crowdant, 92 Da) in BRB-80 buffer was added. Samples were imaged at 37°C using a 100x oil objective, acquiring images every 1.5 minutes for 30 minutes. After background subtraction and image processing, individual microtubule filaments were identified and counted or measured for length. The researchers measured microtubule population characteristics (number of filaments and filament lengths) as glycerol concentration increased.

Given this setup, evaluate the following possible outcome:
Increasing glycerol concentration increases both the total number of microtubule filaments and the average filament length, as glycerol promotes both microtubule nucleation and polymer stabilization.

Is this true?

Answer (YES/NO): NO